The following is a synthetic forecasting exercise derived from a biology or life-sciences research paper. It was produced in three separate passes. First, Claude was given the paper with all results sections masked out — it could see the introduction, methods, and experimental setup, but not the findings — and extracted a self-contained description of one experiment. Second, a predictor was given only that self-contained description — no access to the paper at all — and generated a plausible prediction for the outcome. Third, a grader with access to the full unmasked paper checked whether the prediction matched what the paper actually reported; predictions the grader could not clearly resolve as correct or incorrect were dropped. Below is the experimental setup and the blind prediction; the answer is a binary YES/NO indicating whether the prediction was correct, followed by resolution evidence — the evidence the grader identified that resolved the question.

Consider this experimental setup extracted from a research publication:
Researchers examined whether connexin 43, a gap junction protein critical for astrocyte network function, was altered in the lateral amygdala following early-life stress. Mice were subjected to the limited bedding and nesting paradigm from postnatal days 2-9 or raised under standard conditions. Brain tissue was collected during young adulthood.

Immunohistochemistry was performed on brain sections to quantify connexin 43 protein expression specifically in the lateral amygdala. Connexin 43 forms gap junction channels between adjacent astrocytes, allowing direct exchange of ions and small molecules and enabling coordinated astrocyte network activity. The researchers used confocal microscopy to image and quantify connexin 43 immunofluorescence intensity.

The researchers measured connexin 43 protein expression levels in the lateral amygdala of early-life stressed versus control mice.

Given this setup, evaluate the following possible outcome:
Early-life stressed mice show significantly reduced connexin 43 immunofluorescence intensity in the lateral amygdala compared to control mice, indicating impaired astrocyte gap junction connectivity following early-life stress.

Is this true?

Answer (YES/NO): YES